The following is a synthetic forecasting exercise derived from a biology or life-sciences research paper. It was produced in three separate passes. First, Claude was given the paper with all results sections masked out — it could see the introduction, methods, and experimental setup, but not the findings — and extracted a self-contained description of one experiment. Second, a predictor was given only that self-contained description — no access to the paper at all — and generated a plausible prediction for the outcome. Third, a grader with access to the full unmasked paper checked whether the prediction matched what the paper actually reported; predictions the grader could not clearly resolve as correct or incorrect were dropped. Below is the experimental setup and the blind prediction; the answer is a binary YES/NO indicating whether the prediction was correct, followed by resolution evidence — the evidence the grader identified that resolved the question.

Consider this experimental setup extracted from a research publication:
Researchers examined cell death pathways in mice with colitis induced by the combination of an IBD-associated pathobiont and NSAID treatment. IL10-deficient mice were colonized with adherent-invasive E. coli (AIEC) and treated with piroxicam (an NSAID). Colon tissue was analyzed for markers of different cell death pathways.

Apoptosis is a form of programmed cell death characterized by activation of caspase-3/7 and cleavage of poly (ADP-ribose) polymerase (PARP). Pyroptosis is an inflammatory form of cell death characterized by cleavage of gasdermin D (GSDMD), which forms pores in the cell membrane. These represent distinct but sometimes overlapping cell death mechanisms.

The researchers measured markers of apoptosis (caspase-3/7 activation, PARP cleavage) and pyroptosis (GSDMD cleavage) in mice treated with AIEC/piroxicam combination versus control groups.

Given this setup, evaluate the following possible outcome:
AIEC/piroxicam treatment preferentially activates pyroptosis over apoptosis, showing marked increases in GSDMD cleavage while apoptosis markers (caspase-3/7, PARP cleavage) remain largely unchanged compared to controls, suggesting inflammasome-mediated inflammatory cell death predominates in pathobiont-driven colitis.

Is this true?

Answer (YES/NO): NO